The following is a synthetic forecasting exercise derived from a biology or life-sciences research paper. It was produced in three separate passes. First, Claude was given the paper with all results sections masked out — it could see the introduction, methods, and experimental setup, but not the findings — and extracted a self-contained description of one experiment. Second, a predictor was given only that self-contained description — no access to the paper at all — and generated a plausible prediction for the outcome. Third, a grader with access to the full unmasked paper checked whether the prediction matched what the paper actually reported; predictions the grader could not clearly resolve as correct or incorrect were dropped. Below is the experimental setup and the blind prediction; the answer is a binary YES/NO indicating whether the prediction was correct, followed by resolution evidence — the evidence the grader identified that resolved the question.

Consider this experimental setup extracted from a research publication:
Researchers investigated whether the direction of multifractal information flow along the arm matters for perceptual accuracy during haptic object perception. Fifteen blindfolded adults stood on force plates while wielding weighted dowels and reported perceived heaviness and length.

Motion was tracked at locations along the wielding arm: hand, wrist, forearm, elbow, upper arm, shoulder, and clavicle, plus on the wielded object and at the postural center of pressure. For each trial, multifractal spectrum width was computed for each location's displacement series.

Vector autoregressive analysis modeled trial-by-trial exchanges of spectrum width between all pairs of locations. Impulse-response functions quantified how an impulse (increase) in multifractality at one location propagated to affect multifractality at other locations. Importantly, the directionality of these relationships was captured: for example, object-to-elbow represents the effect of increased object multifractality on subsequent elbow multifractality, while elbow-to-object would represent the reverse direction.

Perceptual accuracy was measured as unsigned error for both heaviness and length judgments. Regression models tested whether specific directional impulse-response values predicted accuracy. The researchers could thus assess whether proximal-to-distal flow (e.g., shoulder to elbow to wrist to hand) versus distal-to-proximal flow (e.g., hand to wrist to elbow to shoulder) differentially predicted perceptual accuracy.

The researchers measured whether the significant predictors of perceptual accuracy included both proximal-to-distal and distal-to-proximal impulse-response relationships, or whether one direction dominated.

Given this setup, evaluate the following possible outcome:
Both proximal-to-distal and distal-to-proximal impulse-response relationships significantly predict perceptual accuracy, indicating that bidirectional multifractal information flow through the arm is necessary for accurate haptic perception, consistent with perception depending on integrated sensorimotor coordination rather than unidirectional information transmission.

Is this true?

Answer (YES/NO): YES